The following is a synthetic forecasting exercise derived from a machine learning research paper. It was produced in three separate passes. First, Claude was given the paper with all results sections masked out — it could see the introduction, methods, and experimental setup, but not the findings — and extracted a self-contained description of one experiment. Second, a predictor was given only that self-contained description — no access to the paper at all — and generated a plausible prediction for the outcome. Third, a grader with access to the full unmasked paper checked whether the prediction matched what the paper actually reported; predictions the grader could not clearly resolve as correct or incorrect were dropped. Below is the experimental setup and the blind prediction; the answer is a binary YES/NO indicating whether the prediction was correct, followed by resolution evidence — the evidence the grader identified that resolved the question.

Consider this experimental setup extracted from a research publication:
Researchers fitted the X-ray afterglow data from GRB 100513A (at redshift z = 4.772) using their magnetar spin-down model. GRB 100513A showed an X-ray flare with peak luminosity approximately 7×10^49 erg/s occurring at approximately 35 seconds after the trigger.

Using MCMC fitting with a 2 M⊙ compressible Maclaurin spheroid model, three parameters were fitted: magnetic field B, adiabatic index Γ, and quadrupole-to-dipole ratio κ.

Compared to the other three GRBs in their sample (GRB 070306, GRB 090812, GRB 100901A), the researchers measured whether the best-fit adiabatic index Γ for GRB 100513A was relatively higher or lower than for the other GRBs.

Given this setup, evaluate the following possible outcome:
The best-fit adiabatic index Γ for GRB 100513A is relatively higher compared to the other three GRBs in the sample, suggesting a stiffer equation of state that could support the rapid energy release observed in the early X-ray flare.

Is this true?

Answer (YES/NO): YES